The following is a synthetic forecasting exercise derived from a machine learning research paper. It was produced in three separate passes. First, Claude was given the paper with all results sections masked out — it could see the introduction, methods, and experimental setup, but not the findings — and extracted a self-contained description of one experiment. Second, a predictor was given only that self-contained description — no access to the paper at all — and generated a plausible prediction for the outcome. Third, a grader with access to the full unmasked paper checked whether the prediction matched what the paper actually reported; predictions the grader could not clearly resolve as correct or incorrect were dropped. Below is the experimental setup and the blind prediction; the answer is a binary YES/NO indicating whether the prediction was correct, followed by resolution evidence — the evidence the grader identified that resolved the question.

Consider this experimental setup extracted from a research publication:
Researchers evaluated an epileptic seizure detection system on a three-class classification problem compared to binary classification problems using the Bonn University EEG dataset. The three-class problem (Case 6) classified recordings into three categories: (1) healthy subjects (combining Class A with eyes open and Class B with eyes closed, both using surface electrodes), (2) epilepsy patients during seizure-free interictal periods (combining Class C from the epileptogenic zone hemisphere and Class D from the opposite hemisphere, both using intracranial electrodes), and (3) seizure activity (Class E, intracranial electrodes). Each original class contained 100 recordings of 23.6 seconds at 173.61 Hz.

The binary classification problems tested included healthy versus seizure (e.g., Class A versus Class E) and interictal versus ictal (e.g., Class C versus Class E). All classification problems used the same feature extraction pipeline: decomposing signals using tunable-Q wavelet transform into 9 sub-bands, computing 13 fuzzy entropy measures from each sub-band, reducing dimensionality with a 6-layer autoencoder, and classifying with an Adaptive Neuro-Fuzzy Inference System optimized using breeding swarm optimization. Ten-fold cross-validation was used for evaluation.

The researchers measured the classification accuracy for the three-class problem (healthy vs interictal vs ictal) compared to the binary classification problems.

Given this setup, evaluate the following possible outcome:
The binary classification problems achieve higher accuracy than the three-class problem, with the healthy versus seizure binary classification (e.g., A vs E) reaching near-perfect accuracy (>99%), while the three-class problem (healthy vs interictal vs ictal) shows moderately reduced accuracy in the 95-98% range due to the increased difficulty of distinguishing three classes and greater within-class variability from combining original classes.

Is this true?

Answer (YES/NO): NO